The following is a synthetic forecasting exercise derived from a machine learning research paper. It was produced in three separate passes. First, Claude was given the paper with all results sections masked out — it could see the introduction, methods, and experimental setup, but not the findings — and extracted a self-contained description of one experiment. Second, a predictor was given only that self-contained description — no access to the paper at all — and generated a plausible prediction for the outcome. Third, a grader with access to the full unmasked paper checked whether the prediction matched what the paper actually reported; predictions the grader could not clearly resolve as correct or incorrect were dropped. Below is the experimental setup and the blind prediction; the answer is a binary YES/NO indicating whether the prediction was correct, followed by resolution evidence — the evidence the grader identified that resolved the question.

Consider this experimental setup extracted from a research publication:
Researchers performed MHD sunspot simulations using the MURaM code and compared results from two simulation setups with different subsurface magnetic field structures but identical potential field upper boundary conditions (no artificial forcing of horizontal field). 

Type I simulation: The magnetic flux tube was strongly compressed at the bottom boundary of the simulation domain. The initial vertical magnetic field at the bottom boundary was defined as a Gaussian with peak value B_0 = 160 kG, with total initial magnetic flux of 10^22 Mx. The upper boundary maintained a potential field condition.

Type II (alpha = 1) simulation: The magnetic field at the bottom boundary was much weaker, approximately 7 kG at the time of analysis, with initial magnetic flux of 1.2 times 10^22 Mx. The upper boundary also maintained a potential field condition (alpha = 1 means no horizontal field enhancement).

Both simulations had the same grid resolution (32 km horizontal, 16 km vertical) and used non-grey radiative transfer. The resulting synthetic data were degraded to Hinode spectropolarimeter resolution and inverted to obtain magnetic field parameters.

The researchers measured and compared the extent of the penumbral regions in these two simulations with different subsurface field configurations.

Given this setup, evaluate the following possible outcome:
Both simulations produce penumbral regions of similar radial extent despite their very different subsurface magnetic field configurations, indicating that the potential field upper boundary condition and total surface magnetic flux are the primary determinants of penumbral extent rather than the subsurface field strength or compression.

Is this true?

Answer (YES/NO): NO